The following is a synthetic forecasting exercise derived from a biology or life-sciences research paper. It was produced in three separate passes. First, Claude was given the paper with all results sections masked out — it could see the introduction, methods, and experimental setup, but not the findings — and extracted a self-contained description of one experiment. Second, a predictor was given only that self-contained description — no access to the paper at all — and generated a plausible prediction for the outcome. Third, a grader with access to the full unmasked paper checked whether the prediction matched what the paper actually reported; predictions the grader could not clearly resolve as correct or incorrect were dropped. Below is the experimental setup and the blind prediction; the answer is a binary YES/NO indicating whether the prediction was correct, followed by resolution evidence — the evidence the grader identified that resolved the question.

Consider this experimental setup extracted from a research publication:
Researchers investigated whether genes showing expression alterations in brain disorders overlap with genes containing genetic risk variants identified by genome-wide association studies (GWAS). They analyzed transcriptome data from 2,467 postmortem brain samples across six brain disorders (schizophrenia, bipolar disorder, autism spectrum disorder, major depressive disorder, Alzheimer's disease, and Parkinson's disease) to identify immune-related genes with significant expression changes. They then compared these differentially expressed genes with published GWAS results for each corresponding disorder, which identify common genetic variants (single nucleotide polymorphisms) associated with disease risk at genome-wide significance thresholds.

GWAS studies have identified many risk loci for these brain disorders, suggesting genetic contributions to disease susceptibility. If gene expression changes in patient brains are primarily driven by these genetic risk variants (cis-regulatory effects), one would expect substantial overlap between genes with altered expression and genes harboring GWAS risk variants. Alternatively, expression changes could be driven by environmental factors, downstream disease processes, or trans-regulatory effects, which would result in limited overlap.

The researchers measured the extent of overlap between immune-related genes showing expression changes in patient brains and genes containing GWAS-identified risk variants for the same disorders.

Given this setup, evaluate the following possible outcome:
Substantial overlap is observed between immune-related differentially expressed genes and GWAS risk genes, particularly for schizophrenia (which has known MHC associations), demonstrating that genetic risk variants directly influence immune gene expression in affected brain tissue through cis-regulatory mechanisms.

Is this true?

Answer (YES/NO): NO